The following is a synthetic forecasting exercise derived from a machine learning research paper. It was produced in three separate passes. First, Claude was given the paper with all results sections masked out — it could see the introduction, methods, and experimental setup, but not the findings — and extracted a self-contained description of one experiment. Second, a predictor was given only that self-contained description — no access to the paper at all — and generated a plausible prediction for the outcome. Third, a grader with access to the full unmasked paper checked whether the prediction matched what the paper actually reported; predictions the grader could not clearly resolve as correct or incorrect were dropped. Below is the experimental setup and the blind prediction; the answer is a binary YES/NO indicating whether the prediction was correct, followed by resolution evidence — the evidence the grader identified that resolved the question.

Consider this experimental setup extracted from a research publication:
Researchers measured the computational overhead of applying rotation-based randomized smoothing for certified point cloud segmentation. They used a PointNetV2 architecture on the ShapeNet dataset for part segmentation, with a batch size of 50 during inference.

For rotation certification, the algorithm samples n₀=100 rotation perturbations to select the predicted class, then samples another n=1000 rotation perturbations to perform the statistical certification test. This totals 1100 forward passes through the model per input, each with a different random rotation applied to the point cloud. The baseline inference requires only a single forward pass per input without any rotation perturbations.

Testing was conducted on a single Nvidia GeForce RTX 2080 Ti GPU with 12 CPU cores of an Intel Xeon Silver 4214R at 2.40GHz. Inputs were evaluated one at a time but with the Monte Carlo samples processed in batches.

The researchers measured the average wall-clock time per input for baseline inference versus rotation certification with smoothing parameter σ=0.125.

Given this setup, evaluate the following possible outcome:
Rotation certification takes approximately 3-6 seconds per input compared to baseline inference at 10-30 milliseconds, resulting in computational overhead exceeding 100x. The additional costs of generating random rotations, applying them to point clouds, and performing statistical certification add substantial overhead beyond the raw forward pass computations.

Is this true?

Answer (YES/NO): NO